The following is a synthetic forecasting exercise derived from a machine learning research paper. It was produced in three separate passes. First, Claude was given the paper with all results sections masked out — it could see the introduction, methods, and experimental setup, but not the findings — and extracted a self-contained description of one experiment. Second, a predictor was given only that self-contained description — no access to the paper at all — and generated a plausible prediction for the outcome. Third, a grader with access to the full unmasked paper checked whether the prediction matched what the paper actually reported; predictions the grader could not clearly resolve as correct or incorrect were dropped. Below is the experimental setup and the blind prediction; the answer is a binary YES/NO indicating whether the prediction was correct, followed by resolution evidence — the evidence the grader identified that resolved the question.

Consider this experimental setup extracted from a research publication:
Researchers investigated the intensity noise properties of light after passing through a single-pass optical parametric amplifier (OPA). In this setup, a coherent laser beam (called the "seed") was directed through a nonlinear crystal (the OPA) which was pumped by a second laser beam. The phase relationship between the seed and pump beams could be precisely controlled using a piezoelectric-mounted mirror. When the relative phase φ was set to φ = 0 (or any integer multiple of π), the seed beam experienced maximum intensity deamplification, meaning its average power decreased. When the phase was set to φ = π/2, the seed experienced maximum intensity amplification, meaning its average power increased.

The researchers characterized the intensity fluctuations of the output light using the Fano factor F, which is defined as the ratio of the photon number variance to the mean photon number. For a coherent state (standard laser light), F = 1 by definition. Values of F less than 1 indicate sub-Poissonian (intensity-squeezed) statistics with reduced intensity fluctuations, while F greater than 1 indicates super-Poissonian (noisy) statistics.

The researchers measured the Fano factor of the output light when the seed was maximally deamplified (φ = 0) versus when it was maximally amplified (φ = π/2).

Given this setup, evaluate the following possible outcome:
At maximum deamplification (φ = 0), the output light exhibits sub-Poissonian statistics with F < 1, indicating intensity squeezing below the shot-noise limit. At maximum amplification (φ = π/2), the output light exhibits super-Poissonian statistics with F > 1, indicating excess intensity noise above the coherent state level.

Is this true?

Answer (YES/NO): YES